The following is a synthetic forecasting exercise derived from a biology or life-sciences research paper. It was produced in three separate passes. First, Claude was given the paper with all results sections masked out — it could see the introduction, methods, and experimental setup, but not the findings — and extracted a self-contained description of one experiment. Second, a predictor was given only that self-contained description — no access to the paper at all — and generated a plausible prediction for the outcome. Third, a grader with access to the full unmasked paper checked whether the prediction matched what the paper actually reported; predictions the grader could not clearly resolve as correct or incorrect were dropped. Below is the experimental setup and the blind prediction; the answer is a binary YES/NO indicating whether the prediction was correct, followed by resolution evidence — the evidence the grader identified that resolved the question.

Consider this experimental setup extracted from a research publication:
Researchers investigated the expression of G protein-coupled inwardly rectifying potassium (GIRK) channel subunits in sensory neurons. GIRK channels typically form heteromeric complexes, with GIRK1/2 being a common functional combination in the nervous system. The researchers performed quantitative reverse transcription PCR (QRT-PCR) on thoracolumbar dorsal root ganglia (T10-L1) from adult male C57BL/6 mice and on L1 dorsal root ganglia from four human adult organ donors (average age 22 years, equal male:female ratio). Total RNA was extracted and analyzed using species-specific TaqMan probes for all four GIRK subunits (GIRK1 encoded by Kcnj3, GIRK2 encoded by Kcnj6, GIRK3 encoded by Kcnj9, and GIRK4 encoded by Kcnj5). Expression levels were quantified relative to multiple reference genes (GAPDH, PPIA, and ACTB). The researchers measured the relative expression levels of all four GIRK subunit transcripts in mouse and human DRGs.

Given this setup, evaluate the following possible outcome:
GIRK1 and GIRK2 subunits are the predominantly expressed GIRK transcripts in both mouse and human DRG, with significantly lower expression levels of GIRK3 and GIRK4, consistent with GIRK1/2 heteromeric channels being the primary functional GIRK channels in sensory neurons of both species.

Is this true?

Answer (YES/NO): NO